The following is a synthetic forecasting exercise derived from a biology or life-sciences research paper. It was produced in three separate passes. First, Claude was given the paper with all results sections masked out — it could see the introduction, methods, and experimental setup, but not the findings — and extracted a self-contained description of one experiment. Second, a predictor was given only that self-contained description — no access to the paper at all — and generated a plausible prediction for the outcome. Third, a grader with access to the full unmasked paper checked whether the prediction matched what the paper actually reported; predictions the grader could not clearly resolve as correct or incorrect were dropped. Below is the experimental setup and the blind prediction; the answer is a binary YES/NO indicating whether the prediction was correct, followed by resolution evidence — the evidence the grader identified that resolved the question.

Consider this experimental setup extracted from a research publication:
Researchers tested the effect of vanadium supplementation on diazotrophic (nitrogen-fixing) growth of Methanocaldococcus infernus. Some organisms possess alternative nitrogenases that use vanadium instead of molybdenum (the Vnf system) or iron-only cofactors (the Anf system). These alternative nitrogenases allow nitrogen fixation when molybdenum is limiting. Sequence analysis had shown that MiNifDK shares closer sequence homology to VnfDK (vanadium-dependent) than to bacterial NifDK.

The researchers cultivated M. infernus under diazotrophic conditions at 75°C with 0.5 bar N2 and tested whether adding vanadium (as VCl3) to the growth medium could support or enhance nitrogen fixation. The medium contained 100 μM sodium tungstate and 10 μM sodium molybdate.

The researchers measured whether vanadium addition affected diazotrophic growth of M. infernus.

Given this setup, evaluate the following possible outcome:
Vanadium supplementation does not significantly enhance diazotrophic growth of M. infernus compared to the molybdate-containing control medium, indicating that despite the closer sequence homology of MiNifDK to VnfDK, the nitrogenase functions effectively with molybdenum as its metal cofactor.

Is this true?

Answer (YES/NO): YES